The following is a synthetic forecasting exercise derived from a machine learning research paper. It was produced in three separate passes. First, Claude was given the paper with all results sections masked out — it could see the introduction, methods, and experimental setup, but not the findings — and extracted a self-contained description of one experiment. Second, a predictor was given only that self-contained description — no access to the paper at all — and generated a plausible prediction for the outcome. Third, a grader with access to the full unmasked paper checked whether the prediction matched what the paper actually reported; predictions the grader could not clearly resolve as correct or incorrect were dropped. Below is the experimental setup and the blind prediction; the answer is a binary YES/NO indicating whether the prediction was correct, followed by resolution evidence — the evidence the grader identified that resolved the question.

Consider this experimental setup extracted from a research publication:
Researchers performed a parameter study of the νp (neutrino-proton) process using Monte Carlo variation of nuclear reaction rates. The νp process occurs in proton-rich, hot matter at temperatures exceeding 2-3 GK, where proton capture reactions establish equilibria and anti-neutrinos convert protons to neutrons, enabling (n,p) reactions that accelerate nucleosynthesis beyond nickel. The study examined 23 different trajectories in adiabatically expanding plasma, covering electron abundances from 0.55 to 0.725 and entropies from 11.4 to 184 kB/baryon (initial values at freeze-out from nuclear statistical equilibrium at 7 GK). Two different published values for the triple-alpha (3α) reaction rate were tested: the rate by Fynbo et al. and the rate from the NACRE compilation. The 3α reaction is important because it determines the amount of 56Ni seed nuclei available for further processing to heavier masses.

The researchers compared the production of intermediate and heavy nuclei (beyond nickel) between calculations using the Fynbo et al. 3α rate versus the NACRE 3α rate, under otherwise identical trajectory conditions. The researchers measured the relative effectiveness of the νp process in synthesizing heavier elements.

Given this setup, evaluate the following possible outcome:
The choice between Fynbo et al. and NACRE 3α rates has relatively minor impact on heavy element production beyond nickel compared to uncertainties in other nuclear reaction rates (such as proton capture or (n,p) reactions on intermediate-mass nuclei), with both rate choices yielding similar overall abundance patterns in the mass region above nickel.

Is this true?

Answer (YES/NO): NO